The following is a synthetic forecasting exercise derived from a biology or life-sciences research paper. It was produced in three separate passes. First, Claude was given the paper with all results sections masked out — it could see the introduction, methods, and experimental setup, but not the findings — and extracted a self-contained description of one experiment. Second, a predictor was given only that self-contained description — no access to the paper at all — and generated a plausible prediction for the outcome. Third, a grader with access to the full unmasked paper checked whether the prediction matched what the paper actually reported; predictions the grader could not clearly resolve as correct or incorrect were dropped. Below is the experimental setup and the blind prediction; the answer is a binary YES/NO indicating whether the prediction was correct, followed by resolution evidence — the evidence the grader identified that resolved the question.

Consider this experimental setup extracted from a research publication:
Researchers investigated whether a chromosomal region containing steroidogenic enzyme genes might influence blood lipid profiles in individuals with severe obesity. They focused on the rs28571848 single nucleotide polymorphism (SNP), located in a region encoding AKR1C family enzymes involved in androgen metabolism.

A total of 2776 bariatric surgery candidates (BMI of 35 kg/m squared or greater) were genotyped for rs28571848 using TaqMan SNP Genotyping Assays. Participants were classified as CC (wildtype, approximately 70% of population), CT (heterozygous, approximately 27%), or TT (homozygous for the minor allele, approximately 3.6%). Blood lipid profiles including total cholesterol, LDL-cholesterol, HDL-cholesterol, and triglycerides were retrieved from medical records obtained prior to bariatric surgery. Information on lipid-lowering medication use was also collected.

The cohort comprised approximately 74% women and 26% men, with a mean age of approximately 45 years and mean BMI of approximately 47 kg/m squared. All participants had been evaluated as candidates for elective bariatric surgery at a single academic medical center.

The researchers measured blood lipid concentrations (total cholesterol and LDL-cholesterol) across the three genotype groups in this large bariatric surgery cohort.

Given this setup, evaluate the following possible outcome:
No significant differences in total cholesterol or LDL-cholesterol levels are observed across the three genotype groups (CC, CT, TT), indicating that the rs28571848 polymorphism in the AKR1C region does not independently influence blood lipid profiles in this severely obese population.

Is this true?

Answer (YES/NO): NO